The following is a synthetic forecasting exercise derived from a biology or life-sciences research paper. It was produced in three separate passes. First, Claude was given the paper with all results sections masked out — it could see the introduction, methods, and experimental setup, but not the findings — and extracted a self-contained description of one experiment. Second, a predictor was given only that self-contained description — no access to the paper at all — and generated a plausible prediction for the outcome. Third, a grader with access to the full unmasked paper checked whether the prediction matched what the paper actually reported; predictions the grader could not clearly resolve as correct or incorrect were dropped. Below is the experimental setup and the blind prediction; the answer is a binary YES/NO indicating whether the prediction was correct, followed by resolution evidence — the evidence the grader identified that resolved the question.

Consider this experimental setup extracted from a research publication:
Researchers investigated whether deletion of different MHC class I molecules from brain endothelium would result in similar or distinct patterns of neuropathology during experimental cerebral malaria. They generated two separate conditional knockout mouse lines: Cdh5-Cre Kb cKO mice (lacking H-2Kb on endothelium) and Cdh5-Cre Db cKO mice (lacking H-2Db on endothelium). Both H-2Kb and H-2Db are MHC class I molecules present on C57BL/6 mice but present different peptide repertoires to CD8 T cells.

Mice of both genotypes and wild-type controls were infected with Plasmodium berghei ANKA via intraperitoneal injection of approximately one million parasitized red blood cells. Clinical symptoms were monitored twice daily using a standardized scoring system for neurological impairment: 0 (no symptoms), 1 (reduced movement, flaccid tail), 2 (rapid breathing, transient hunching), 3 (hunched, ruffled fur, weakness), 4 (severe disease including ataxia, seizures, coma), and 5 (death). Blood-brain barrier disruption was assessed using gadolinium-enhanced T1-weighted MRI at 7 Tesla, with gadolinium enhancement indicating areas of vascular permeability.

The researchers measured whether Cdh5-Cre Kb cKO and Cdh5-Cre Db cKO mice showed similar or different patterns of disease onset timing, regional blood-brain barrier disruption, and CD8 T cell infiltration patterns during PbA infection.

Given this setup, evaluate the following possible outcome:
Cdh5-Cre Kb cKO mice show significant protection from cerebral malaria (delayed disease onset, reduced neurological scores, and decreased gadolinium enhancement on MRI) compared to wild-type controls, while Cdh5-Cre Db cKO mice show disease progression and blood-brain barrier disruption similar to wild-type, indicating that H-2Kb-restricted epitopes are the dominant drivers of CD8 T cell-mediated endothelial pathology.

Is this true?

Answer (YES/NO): NO